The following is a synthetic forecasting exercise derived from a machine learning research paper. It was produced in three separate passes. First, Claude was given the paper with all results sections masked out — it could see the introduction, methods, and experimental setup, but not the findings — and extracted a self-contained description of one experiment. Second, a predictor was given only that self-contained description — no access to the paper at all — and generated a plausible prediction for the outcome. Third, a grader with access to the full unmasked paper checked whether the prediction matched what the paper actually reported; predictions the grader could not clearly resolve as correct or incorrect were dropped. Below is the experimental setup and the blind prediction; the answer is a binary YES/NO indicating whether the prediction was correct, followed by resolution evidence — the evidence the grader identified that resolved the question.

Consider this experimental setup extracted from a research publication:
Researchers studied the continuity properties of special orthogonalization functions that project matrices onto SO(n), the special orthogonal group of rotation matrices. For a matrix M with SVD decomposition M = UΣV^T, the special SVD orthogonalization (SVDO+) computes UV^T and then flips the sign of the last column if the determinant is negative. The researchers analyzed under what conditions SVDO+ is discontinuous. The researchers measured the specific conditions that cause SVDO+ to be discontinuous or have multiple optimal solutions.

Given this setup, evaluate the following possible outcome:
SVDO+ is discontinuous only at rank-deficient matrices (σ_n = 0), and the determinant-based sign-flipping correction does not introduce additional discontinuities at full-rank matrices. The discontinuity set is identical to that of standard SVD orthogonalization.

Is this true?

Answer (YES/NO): NO